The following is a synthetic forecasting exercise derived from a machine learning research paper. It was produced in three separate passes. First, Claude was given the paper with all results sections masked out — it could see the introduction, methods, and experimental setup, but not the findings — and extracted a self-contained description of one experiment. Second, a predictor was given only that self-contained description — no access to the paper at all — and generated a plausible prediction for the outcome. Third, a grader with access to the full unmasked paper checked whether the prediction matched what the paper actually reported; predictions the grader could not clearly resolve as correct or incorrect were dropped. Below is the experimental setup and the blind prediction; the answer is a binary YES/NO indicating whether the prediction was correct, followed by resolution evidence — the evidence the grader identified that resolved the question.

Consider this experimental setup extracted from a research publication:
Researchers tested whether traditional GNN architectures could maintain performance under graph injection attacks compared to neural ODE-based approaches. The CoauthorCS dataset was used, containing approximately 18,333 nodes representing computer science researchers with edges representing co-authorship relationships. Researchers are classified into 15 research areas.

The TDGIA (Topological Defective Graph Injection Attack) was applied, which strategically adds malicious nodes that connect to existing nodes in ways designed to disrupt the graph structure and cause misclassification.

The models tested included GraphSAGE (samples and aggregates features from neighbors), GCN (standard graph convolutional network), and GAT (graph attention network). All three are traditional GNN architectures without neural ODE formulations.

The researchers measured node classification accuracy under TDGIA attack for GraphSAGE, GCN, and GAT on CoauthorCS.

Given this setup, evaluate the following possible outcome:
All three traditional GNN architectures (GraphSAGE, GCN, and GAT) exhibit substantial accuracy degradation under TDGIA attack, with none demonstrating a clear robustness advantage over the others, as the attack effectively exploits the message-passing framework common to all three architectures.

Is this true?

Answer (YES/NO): NO